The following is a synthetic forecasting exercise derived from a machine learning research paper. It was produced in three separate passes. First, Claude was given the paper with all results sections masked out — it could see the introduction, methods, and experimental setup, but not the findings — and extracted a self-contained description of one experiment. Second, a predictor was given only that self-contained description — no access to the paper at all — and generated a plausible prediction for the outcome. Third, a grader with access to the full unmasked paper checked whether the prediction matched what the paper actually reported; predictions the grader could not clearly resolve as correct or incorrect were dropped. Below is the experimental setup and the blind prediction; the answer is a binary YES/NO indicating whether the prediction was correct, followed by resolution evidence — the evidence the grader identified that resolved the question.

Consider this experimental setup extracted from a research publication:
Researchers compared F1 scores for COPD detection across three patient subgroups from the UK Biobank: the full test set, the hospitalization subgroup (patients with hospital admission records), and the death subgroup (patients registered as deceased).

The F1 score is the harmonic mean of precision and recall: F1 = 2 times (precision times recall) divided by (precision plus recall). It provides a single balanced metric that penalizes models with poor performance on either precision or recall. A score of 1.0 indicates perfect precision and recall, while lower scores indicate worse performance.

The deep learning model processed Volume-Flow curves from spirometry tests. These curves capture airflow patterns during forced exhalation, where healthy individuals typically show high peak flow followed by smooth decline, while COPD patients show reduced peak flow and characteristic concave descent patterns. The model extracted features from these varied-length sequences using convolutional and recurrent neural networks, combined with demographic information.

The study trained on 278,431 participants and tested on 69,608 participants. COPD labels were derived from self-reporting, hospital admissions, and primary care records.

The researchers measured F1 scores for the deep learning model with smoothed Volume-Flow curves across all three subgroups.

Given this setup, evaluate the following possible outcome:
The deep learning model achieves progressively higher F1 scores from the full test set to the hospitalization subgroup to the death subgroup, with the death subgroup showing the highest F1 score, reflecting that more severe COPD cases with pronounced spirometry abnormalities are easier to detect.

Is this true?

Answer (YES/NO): NO